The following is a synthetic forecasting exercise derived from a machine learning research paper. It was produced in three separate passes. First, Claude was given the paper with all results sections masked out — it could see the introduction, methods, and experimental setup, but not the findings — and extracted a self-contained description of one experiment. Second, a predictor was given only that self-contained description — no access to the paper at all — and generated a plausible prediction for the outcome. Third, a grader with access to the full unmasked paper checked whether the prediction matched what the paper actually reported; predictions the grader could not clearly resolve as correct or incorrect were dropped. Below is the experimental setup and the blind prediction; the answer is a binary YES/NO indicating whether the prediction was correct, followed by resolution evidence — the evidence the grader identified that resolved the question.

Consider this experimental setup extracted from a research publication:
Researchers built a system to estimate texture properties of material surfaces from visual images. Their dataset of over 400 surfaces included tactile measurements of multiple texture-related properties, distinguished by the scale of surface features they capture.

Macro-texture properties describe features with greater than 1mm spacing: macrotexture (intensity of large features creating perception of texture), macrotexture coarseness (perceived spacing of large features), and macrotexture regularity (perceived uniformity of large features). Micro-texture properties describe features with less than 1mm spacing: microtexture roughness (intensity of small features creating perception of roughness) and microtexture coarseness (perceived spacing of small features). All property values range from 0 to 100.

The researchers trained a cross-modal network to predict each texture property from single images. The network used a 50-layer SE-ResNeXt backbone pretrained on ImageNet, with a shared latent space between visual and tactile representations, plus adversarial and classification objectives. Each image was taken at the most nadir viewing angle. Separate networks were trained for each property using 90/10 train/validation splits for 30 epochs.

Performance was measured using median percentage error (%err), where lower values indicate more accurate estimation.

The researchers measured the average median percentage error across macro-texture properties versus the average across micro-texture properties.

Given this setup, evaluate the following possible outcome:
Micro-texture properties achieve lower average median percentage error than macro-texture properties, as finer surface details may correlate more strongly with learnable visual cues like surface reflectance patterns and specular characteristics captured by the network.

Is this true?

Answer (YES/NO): NO